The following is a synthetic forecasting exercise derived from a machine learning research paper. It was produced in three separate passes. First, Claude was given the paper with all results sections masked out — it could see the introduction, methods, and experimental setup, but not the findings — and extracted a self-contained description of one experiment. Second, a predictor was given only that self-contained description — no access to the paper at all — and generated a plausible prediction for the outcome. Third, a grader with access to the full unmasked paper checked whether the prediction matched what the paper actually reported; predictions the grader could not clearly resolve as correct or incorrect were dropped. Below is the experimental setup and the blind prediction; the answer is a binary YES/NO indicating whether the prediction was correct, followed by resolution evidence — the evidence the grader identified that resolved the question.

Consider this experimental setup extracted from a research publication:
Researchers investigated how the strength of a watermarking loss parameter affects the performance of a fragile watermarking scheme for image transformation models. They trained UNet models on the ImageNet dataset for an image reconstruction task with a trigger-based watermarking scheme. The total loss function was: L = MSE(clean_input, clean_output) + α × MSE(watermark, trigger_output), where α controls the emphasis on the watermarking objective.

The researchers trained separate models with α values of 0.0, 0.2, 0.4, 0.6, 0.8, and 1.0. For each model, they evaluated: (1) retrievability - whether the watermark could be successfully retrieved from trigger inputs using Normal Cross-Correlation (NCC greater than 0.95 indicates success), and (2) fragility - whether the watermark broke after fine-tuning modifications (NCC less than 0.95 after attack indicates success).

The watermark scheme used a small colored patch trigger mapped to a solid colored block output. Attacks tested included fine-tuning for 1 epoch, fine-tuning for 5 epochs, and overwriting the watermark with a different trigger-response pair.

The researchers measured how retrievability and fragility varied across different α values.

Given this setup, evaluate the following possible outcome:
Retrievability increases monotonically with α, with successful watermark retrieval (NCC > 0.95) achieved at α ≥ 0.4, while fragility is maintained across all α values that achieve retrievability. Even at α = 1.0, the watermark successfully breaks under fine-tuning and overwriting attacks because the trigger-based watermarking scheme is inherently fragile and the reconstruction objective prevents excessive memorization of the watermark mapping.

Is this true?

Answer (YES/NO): NO